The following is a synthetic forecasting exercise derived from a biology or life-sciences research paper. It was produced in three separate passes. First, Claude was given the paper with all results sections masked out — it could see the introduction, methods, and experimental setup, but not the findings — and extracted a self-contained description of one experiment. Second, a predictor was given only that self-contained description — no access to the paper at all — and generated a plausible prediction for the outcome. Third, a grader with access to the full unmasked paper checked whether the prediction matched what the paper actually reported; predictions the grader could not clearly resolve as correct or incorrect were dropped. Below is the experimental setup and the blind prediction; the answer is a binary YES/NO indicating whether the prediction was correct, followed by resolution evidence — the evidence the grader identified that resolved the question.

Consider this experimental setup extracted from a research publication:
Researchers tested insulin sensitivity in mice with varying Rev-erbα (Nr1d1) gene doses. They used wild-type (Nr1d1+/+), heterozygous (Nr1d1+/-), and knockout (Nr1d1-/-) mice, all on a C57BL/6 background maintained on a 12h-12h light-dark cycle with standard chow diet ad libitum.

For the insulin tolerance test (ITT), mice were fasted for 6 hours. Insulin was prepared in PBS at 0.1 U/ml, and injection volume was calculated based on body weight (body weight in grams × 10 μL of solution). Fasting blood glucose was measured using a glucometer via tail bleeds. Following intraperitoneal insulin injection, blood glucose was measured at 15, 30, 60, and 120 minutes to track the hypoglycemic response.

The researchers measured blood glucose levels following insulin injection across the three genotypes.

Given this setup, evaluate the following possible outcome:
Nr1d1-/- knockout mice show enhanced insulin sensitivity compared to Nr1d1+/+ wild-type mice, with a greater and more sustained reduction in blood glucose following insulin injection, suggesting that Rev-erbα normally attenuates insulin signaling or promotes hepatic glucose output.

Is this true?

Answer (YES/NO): NO